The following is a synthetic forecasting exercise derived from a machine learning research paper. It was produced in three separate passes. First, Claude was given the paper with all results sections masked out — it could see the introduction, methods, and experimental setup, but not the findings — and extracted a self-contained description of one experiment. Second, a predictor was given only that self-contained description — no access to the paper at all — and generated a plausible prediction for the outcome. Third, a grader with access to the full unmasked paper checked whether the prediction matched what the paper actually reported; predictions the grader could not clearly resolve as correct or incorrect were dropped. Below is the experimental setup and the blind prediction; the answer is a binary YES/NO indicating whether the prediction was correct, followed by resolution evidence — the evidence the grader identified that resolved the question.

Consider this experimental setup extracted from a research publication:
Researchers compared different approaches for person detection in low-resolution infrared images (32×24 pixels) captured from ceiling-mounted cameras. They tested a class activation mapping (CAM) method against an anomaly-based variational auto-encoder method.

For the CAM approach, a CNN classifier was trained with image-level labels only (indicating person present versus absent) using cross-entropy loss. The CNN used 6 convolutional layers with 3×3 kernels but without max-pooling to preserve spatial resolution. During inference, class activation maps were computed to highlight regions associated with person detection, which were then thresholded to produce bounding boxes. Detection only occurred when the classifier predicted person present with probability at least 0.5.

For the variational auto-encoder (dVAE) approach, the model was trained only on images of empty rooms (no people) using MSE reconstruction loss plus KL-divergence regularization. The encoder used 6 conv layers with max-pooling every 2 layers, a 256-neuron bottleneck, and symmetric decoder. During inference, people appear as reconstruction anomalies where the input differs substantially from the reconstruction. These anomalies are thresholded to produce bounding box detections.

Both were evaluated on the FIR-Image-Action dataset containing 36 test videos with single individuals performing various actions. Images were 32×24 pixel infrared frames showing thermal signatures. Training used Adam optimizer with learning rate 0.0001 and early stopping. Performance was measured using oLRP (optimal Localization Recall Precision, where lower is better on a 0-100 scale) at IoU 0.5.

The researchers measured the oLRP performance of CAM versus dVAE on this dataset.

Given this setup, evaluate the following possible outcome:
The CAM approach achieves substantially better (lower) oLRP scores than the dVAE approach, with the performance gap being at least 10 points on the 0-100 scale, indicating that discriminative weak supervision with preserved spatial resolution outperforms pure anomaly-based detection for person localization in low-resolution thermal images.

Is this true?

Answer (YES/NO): NO